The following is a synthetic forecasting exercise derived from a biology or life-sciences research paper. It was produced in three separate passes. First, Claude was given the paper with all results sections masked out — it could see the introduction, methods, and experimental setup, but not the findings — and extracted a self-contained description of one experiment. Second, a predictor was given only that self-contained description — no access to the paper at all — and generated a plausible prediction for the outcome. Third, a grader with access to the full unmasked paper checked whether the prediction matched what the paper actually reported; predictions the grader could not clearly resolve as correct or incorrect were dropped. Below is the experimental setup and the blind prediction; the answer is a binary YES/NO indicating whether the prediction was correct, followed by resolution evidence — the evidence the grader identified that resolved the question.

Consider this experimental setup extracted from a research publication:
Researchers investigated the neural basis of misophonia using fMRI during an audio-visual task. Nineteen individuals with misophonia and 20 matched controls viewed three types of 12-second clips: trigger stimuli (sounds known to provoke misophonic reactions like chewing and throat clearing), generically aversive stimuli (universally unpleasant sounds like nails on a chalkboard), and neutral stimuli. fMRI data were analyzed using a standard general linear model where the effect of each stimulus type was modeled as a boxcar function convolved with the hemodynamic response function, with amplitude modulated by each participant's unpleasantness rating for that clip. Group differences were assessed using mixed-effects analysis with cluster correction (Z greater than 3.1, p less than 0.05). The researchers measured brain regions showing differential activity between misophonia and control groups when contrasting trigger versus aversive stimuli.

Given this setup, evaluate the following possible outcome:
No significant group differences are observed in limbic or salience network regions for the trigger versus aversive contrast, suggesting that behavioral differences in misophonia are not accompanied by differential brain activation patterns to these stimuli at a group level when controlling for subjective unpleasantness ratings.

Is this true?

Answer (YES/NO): NO